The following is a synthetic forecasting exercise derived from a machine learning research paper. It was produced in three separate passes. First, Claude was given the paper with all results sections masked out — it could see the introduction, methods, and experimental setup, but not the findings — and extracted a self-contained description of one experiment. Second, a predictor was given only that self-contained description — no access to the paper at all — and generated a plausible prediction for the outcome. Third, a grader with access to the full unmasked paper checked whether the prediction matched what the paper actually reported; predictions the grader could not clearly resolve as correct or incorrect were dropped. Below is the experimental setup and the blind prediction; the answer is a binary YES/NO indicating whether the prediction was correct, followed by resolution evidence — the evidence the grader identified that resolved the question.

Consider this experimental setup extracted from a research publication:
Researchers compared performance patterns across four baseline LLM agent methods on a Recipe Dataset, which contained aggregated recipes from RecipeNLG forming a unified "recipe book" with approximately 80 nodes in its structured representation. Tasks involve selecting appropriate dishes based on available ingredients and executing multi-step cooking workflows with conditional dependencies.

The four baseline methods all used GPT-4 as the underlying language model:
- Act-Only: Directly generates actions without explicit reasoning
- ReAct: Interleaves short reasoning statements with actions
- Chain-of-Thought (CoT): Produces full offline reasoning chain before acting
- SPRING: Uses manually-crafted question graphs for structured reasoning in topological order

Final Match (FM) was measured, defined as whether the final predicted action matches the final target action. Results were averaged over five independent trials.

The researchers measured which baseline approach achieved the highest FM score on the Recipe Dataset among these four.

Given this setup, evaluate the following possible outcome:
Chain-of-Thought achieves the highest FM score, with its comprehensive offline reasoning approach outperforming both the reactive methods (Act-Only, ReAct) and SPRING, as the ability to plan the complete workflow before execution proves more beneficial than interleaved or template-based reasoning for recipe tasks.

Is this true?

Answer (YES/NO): NO